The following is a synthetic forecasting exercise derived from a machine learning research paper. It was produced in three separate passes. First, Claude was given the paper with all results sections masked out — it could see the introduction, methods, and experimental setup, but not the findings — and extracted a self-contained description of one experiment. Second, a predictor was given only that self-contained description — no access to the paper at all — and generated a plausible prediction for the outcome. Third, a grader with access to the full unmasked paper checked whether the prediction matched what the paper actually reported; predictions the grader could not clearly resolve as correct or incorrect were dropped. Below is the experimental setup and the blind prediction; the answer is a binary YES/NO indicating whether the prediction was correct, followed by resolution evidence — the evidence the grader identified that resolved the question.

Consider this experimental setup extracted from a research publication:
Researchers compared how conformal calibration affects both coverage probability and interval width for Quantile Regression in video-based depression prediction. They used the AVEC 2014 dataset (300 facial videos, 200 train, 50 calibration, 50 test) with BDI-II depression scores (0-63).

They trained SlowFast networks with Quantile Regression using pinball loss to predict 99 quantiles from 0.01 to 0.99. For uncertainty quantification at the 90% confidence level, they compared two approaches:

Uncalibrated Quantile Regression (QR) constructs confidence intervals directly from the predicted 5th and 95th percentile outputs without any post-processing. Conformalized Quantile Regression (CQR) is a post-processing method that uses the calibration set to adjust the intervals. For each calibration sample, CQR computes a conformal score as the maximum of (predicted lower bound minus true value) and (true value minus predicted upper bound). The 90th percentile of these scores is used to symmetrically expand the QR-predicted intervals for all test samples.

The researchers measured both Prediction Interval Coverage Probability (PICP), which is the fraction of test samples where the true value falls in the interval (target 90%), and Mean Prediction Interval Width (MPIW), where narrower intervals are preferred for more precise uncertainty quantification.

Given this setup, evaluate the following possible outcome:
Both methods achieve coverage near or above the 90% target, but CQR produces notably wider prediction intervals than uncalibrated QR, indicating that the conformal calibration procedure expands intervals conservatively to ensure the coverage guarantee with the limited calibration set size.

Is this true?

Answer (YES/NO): NO